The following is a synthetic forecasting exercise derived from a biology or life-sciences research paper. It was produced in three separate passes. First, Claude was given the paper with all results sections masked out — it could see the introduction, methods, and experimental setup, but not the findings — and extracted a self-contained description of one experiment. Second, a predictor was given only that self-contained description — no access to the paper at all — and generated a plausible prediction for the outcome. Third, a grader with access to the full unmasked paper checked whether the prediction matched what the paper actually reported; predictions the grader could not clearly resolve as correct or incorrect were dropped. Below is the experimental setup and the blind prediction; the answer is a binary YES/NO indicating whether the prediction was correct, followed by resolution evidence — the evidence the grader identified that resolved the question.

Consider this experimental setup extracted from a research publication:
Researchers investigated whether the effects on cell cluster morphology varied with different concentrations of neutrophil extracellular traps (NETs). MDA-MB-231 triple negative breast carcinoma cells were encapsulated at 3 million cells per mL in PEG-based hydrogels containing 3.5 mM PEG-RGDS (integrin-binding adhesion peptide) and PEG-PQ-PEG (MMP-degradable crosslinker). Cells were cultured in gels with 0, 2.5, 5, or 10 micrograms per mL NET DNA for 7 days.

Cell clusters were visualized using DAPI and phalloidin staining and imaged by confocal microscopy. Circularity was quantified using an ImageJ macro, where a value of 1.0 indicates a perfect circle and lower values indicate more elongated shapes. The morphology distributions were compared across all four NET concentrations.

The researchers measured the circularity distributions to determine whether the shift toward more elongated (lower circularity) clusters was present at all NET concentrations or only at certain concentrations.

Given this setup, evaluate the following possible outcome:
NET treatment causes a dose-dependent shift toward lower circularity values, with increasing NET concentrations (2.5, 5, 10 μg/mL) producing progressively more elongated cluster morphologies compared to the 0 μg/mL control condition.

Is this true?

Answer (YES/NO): YES